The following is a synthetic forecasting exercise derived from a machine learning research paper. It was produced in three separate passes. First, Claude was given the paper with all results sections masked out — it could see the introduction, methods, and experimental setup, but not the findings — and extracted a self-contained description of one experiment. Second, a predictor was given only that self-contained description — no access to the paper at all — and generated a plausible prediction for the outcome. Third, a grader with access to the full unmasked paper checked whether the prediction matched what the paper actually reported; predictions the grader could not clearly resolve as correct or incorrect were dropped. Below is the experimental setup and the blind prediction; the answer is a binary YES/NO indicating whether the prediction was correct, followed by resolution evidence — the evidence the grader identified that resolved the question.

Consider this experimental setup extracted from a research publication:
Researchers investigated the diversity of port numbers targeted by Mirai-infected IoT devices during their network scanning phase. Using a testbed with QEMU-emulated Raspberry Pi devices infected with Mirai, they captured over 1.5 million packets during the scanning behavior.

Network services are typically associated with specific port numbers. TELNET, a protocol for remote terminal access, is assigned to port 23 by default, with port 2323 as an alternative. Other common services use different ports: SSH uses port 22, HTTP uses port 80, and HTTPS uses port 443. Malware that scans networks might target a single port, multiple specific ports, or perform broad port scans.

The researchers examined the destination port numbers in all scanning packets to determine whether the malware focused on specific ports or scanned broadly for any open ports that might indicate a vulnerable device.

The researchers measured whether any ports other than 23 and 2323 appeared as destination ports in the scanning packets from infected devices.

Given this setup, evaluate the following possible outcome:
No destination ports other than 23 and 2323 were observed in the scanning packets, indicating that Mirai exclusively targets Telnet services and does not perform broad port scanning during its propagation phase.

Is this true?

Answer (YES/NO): YES